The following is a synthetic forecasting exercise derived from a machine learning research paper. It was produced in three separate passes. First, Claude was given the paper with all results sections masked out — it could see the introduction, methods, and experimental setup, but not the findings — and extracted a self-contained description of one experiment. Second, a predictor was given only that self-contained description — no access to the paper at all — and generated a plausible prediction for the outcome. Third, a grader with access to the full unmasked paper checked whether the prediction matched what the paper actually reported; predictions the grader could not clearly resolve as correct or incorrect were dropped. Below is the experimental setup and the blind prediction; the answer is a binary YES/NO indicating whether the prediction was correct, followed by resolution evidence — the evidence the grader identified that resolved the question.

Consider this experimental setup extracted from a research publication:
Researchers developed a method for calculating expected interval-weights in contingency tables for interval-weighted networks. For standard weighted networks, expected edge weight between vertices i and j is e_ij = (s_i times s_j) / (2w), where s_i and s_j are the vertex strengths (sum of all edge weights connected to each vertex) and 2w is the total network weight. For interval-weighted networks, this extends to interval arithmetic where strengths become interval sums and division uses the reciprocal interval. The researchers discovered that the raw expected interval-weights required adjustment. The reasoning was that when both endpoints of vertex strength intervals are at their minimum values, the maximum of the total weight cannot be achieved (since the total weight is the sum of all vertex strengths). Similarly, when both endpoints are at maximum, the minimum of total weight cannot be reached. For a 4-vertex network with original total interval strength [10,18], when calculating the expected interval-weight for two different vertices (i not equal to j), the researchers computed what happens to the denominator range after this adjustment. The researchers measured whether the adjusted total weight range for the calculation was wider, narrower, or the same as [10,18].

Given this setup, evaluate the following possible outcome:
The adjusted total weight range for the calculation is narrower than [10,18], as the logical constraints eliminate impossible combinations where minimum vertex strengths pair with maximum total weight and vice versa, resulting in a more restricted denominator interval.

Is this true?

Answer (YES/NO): YES